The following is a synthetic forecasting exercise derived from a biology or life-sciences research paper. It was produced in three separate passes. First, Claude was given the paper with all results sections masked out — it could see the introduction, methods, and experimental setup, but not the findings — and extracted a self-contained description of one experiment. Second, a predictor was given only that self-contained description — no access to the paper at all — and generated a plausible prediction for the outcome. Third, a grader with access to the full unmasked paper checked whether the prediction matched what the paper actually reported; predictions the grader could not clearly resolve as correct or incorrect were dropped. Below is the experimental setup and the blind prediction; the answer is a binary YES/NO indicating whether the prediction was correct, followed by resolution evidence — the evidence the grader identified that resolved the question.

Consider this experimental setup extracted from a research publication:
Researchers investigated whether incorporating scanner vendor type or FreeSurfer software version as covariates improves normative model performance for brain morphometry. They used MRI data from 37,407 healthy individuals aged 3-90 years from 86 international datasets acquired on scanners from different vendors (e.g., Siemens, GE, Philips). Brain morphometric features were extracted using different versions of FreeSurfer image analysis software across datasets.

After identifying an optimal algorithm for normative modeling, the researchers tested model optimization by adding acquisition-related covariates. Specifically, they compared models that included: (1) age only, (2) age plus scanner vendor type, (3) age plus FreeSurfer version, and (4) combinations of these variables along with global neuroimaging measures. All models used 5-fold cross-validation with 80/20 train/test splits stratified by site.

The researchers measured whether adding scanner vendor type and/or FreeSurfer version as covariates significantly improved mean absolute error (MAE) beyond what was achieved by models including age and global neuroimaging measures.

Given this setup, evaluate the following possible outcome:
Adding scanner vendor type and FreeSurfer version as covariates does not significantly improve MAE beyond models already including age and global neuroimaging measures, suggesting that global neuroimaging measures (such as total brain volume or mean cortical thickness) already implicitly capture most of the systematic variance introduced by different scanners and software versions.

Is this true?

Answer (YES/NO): YES